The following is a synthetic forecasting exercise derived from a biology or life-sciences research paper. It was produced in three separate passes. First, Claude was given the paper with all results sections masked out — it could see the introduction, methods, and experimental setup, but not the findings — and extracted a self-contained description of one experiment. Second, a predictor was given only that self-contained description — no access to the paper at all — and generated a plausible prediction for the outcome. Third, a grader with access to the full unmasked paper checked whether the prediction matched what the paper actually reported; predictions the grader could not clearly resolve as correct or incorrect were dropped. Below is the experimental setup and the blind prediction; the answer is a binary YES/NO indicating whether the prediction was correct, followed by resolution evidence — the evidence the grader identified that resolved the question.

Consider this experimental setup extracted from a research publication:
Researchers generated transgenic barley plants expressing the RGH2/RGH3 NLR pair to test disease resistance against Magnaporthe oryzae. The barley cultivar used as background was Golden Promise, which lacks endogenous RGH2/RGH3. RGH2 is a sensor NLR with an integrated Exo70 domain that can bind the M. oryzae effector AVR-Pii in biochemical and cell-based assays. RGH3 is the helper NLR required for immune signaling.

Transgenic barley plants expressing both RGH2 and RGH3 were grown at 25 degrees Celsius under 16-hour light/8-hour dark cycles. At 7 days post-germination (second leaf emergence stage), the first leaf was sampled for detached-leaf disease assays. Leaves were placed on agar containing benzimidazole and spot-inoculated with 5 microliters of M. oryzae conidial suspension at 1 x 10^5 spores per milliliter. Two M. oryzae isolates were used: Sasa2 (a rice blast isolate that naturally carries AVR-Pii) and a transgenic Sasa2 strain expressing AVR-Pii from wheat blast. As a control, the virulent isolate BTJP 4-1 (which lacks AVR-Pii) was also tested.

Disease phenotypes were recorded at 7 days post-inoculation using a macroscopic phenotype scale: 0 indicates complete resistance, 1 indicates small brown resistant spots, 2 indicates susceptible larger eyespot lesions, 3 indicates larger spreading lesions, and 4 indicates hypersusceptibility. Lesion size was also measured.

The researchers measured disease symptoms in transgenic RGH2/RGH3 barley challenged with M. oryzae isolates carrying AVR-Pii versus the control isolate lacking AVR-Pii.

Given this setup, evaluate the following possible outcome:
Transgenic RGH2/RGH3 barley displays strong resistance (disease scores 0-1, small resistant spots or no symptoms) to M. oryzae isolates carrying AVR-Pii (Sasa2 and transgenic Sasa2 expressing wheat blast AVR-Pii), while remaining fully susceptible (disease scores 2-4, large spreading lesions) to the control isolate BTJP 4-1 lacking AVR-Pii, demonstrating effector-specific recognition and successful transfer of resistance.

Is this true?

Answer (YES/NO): NO